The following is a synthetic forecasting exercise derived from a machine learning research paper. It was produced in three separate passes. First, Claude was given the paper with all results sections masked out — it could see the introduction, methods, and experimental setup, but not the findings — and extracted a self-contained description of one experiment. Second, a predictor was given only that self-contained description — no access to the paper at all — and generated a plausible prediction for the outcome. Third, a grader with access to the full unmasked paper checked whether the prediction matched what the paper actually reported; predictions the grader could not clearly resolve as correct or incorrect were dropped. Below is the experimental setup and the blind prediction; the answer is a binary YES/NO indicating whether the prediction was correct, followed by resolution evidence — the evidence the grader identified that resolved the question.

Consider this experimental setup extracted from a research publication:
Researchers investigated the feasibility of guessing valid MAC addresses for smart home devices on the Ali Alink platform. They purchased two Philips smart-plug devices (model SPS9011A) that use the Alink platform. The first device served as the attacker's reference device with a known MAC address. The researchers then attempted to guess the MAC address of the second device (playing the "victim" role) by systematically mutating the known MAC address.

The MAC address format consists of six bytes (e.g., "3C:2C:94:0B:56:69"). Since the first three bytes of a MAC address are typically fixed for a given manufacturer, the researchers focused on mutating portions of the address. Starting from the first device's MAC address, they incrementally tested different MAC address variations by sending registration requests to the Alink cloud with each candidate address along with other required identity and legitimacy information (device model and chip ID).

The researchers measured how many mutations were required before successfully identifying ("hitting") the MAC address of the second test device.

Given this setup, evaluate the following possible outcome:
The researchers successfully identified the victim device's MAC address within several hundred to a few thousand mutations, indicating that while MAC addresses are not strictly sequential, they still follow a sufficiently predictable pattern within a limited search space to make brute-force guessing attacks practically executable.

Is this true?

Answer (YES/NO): NO